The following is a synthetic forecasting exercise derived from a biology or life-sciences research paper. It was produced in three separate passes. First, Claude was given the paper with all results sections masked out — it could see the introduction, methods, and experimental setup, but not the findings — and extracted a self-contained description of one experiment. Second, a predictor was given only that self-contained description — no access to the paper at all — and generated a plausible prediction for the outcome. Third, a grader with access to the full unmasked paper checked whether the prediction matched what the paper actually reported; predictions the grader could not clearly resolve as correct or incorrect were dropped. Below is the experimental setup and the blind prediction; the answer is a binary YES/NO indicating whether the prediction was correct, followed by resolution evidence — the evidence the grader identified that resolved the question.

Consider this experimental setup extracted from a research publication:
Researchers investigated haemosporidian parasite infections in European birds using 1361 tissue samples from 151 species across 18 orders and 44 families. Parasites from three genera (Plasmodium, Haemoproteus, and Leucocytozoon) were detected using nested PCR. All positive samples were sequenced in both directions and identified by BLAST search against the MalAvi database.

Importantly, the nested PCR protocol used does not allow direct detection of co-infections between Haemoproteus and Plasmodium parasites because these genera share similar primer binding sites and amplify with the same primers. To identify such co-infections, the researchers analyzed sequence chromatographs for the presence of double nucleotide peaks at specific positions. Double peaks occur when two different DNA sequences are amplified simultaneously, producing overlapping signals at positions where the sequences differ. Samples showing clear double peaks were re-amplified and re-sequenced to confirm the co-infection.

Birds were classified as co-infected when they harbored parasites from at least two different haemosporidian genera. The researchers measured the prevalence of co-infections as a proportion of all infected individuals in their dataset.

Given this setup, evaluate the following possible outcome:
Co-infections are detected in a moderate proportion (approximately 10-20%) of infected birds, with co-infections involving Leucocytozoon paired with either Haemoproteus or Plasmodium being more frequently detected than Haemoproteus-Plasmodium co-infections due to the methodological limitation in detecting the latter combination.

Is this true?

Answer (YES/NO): NO